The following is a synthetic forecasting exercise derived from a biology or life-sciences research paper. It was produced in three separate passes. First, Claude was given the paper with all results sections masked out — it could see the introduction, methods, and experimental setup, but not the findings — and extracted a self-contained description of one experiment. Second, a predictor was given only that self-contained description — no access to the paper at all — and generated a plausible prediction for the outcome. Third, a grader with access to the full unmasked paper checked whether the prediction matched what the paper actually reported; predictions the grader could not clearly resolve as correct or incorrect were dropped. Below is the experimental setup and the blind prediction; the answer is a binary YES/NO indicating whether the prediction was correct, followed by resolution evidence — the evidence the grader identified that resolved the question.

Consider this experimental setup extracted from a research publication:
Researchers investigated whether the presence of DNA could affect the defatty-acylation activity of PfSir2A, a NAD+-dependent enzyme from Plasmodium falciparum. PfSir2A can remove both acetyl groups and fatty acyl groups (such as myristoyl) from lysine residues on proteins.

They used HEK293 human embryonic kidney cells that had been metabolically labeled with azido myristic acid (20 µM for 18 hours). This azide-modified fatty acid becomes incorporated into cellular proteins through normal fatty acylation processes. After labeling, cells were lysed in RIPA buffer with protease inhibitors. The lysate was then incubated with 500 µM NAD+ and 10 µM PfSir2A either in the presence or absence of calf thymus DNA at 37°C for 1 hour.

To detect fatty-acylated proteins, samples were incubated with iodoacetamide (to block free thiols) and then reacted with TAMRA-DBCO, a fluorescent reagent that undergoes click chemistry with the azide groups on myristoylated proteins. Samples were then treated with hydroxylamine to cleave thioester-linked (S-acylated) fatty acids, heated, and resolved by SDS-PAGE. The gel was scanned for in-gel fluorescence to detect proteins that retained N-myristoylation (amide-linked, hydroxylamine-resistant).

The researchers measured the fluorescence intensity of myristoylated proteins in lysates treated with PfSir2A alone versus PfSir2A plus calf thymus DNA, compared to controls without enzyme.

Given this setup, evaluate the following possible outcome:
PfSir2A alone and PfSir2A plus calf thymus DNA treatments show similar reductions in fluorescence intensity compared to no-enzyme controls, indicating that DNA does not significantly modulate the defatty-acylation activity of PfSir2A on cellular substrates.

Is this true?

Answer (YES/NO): NO